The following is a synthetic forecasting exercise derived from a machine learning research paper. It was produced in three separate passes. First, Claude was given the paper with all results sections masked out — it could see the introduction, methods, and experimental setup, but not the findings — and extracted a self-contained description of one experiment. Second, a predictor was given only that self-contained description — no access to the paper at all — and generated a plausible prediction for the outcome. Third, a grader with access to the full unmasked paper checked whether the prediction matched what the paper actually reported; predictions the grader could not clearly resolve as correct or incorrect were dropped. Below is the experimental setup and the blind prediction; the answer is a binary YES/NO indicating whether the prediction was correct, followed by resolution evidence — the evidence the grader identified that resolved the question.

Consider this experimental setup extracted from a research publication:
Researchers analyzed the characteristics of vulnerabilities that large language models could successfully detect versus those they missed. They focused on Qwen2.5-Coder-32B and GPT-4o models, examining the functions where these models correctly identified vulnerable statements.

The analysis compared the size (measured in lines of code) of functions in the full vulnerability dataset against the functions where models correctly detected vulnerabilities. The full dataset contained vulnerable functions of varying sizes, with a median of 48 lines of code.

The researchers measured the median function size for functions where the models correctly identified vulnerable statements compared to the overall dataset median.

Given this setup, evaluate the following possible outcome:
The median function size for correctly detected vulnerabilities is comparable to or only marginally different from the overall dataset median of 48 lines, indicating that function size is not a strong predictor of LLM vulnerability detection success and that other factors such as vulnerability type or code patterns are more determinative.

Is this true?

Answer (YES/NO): NO